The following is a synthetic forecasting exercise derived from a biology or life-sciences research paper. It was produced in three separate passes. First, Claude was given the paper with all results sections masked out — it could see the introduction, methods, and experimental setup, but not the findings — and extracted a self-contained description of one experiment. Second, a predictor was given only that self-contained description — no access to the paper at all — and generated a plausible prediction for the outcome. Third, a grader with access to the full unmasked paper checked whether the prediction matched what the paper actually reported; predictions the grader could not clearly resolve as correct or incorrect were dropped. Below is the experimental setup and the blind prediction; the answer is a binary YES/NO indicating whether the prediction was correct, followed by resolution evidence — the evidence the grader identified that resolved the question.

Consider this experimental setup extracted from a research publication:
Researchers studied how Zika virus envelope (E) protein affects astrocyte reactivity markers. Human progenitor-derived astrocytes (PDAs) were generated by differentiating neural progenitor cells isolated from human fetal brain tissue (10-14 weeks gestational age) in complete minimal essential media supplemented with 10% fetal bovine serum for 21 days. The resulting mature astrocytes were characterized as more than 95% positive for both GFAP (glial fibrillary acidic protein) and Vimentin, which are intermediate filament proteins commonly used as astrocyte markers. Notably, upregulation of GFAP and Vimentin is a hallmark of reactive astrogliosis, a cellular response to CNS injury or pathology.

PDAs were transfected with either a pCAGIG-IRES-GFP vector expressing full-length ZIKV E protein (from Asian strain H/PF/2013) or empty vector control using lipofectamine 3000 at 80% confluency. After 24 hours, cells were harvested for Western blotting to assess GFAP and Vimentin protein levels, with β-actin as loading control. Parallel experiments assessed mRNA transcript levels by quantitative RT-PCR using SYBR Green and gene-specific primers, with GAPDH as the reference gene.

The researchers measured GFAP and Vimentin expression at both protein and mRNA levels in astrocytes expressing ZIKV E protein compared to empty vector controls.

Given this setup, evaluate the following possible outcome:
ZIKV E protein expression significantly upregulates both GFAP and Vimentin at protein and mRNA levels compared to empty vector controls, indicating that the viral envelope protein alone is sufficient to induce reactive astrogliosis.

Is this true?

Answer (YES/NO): YES